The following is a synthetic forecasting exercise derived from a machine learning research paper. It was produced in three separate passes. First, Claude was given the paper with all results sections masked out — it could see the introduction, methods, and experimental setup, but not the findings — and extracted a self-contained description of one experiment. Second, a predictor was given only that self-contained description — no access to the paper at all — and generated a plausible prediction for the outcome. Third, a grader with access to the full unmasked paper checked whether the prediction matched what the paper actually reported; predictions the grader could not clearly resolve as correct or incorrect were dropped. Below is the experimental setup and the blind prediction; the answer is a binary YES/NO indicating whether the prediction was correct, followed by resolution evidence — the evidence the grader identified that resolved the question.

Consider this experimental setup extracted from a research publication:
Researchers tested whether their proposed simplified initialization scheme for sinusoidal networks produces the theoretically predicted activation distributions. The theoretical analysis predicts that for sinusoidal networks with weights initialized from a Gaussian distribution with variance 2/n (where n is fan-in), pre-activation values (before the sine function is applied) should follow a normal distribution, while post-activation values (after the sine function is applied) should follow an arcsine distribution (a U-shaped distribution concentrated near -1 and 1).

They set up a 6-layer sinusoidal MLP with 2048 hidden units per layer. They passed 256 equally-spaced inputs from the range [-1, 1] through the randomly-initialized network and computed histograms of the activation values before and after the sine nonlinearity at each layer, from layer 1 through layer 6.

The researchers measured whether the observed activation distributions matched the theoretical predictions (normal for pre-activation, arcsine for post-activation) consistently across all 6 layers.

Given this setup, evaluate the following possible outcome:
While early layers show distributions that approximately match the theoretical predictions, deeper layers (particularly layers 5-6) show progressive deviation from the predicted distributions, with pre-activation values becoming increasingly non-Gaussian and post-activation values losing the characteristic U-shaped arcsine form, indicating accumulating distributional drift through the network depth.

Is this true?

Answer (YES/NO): NO